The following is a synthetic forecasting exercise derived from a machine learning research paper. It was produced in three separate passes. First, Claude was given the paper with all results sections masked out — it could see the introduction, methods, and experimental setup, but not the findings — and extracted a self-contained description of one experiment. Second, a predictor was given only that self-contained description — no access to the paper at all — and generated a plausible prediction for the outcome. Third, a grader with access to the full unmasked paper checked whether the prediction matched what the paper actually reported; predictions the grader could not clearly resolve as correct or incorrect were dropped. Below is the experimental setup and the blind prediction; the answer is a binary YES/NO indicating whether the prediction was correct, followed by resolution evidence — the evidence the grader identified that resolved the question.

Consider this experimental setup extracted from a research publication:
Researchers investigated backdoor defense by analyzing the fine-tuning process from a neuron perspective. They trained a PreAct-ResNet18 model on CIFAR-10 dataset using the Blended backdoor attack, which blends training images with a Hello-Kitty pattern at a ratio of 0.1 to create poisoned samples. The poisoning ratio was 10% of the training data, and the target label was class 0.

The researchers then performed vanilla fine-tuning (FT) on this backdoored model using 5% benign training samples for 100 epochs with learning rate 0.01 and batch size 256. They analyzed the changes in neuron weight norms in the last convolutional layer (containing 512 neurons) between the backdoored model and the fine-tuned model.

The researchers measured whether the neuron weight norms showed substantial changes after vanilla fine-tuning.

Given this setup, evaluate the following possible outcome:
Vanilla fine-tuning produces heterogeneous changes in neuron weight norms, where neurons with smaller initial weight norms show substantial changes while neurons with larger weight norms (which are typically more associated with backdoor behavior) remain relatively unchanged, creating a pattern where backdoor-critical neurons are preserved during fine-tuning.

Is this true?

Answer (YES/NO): NO